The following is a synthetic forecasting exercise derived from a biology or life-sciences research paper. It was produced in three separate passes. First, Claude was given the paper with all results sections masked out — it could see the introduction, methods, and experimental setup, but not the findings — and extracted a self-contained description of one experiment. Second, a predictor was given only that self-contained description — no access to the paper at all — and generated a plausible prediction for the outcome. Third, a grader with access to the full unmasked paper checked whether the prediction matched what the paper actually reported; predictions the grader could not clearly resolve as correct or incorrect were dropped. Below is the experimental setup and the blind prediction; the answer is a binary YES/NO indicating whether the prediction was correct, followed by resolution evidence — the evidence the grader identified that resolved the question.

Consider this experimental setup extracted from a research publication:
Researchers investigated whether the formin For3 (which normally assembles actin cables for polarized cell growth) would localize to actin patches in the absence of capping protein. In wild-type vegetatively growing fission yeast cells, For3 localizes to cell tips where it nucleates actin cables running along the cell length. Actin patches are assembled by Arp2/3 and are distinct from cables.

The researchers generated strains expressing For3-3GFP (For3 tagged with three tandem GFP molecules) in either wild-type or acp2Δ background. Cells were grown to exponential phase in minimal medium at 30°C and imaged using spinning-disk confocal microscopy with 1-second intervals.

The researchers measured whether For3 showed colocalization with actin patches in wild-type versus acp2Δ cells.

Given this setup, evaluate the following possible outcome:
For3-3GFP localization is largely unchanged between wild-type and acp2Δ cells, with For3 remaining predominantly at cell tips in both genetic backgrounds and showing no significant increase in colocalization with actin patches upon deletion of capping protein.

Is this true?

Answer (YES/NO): NO